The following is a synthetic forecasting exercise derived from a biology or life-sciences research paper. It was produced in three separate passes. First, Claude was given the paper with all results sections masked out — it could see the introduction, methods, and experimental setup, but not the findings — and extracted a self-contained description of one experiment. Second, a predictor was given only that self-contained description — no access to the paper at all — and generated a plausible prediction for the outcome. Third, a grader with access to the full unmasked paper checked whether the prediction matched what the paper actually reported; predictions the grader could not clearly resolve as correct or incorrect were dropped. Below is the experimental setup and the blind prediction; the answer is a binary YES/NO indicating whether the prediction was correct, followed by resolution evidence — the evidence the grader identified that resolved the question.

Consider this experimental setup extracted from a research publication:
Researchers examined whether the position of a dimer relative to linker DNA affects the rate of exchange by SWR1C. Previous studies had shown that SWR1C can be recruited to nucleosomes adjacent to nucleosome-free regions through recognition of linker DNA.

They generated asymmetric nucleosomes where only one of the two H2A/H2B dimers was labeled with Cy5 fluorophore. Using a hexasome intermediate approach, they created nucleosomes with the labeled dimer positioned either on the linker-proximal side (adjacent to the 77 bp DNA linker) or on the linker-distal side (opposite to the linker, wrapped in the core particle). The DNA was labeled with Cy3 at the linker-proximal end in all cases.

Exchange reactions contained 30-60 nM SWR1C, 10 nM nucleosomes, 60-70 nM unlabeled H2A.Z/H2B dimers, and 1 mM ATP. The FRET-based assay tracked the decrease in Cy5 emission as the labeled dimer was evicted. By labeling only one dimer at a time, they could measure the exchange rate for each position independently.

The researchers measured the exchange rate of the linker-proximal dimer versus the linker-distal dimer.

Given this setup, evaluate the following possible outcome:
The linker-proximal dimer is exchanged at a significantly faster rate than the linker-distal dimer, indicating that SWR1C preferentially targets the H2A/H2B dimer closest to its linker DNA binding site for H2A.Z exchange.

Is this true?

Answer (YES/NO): NO